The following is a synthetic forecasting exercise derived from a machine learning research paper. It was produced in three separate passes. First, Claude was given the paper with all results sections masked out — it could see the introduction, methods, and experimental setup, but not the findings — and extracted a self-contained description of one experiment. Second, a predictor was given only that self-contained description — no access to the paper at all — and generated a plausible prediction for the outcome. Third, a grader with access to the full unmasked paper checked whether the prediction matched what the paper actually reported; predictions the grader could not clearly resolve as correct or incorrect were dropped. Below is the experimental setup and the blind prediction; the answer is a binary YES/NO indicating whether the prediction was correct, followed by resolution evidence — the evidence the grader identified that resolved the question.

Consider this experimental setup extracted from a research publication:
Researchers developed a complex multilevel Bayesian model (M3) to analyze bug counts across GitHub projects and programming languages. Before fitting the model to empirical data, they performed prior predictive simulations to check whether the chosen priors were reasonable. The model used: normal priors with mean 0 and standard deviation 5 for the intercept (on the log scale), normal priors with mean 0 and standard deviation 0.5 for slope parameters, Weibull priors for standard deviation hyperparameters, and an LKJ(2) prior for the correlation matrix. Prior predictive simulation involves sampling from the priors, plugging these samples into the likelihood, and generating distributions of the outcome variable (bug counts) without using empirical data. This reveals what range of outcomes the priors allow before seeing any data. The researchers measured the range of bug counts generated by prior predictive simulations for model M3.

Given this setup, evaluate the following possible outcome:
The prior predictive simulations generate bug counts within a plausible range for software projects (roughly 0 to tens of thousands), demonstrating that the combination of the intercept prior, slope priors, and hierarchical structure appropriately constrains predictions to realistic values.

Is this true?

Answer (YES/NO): NO